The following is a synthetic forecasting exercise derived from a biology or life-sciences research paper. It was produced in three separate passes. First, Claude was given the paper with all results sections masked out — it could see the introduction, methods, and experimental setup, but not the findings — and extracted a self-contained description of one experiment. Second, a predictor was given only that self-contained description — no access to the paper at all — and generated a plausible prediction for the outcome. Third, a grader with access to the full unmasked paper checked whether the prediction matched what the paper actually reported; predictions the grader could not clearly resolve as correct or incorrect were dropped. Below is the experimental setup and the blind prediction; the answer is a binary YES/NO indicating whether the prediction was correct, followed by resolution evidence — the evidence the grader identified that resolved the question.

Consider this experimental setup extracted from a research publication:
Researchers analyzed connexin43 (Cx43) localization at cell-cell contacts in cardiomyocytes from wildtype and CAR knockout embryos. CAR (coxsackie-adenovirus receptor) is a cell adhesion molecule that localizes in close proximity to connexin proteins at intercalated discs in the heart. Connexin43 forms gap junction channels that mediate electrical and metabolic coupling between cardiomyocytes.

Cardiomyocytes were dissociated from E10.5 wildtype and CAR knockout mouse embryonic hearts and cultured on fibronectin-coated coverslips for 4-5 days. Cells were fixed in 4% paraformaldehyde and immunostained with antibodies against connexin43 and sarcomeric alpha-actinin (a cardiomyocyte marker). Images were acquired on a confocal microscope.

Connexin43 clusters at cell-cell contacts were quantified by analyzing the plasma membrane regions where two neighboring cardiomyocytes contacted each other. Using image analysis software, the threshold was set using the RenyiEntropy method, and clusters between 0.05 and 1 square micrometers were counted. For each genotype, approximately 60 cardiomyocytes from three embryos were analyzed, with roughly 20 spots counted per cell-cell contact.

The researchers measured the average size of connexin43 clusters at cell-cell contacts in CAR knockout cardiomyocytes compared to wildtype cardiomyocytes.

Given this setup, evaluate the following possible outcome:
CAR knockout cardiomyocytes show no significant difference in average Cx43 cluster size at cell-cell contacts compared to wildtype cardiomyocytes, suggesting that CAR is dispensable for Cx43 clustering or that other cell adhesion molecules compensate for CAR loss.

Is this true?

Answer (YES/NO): NO